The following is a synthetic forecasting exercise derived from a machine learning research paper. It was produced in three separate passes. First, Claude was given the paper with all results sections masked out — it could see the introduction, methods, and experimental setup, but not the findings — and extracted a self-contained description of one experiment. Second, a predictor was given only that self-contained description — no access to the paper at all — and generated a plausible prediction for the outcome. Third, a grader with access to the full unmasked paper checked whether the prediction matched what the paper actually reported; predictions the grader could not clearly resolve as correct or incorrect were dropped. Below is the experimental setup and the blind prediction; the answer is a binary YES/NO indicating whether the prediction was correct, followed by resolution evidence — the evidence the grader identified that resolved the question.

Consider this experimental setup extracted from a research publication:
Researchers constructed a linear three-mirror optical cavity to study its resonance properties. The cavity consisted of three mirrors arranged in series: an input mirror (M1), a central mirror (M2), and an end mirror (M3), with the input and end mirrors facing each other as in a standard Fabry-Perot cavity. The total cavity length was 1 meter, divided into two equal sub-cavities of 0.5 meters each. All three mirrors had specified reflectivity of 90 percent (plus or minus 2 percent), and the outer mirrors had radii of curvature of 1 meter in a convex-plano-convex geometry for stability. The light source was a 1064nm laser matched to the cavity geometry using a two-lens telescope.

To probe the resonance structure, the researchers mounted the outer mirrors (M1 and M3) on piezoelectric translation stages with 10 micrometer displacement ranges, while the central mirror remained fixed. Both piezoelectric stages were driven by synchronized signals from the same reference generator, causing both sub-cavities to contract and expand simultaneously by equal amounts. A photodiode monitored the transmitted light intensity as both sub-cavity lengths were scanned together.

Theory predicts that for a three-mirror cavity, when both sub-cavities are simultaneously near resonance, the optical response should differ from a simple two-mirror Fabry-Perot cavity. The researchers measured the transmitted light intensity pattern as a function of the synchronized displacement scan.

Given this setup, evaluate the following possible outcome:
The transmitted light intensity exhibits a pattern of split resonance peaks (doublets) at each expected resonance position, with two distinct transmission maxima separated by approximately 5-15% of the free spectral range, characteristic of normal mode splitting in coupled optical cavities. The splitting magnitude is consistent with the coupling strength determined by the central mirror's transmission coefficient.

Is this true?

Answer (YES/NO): YES